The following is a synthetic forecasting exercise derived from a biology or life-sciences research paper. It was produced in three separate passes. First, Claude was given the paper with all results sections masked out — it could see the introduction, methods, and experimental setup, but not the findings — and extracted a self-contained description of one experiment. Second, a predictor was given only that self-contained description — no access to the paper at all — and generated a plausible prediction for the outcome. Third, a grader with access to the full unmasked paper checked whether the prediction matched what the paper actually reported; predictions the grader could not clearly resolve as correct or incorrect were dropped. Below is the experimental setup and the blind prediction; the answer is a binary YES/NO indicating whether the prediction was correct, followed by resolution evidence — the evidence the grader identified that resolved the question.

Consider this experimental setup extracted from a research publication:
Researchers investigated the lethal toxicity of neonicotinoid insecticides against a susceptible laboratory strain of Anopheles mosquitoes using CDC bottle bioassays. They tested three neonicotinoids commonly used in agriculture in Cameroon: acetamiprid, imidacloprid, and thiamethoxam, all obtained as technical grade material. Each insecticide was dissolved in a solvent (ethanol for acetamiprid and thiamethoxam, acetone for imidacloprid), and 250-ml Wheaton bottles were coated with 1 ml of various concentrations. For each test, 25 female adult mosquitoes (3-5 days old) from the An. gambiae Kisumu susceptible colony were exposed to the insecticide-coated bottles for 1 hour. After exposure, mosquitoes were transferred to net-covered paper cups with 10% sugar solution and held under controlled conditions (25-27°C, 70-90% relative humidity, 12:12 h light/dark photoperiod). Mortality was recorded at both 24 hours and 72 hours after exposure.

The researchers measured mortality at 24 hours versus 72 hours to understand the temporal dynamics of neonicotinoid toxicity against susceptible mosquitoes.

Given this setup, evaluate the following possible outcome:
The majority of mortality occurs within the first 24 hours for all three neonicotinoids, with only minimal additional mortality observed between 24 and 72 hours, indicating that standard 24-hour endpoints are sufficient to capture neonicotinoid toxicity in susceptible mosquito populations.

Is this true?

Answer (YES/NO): YES